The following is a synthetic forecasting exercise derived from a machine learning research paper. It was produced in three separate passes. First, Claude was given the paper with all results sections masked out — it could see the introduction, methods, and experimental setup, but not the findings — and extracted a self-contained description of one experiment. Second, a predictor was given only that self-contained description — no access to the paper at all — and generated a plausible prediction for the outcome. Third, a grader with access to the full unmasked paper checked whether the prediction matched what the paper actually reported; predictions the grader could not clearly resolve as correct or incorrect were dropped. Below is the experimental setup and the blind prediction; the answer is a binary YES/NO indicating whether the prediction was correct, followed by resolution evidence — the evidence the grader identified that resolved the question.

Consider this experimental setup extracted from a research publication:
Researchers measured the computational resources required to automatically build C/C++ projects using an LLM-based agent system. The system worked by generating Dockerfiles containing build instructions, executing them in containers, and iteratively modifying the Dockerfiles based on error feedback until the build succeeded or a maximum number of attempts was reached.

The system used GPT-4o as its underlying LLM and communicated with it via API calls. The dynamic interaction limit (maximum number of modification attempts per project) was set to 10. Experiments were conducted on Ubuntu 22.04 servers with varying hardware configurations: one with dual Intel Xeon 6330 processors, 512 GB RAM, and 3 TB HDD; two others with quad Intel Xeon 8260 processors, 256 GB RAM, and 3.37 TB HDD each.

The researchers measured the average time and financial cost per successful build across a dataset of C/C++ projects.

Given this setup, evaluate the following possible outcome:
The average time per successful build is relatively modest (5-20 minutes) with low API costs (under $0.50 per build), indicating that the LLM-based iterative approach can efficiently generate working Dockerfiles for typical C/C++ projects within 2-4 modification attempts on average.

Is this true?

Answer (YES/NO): YES